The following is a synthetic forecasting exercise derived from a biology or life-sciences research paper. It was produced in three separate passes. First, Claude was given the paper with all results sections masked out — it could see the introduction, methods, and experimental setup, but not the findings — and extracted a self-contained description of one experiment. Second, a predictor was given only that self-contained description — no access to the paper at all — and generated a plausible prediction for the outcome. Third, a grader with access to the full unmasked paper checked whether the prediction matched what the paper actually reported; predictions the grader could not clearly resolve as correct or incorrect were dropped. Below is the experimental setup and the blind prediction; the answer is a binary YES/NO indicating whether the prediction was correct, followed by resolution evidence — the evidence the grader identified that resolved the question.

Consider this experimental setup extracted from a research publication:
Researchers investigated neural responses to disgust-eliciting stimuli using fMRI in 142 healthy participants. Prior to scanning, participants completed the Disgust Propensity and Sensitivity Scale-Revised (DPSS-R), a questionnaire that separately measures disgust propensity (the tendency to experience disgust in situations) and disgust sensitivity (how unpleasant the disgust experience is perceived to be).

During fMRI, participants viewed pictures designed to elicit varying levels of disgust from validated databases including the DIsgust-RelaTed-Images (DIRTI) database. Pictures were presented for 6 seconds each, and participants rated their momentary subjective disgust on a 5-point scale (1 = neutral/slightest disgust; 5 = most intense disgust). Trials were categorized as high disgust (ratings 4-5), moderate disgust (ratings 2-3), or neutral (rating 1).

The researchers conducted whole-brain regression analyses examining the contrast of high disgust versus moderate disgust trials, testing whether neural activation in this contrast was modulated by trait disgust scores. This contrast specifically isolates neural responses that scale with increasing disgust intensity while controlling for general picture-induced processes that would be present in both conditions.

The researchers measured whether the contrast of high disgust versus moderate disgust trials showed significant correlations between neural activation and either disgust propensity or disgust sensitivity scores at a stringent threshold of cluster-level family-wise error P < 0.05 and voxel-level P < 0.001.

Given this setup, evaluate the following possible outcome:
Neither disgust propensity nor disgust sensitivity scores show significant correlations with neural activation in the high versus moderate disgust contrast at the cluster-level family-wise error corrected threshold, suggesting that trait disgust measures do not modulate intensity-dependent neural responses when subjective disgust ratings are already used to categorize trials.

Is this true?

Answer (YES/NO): YES